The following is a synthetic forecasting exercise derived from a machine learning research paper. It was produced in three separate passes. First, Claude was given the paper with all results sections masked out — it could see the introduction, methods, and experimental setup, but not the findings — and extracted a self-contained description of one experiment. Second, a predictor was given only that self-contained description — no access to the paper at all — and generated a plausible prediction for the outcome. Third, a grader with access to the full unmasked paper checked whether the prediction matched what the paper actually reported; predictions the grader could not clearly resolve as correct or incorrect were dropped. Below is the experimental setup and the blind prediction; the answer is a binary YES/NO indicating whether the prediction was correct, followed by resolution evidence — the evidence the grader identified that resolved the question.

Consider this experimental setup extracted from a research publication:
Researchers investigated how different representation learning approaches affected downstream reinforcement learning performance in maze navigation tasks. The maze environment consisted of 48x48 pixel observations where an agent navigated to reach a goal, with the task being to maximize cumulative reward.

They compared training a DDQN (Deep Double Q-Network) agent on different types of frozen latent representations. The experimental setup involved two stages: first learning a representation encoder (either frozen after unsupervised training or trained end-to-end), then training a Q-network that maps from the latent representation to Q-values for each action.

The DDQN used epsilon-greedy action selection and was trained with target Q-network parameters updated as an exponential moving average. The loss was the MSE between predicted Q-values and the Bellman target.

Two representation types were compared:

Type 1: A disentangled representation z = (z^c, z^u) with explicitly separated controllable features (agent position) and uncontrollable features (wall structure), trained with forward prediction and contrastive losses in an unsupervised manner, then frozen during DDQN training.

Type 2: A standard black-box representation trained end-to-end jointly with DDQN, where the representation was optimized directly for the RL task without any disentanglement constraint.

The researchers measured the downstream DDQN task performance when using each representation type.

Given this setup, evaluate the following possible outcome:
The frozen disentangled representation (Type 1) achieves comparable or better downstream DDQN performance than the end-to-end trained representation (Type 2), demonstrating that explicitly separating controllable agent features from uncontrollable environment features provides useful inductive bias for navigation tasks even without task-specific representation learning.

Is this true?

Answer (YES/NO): YES